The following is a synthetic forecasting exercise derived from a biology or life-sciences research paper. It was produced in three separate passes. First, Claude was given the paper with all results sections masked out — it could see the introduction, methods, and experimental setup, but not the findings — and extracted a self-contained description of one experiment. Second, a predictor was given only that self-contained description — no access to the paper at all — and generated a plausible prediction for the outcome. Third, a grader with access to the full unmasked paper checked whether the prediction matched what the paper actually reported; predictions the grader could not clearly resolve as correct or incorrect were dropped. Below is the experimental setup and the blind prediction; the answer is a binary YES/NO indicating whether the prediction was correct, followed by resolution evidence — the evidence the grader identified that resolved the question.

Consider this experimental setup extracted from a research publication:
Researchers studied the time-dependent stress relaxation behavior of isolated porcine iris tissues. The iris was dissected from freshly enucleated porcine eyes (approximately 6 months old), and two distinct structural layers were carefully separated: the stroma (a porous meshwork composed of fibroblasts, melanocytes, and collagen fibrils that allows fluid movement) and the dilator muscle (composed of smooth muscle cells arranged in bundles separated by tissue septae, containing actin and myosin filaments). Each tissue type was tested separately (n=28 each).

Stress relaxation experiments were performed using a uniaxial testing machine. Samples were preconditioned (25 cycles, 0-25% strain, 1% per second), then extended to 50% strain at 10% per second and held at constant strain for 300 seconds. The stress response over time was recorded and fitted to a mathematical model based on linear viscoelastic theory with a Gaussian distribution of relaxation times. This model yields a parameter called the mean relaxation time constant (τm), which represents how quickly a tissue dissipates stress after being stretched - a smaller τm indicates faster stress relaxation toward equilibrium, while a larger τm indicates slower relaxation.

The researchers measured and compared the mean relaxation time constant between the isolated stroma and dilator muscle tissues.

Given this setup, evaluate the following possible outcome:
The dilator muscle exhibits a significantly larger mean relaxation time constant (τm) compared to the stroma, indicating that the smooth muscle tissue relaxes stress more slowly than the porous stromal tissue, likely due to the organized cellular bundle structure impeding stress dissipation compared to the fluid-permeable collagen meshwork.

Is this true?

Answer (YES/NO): YES